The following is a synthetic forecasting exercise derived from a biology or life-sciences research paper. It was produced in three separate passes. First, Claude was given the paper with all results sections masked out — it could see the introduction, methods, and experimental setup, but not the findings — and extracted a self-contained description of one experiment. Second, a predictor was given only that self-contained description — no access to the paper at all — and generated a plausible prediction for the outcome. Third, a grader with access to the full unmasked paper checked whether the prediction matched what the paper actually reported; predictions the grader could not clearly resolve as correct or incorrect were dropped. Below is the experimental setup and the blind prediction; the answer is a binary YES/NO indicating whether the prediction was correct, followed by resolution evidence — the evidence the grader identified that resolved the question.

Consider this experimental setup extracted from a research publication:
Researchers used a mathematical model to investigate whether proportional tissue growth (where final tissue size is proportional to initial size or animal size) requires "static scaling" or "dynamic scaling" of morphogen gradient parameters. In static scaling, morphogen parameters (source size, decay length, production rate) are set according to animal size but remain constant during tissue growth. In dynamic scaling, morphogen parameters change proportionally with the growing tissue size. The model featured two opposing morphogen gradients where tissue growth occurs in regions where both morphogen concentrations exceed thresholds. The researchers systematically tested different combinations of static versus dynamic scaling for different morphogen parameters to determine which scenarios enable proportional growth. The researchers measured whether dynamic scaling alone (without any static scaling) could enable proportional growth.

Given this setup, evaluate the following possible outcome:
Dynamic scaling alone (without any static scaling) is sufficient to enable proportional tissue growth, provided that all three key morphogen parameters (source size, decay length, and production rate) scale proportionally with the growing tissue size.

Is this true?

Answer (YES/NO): NO